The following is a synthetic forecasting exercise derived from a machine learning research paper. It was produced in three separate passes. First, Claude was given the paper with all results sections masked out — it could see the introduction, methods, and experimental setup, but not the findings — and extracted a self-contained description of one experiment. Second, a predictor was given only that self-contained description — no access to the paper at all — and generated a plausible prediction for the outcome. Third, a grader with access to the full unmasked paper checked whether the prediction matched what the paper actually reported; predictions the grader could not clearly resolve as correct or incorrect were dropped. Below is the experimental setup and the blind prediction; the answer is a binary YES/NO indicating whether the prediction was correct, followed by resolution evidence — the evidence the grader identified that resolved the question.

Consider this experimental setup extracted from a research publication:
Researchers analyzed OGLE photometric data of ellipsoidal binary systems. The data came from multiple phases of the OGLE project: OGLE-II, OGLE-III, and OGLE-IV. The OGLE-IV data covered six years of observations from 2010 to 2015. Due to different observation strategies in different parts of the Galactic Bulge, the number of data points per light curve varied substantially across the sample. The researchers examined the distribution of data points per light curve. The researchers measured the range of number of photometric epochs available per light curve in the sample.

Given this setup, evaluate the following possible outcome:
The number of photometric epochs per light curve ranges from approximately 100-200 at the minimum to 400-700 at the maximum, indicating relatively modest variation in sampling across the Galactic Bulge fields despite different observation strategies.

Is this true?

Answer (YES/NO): NO